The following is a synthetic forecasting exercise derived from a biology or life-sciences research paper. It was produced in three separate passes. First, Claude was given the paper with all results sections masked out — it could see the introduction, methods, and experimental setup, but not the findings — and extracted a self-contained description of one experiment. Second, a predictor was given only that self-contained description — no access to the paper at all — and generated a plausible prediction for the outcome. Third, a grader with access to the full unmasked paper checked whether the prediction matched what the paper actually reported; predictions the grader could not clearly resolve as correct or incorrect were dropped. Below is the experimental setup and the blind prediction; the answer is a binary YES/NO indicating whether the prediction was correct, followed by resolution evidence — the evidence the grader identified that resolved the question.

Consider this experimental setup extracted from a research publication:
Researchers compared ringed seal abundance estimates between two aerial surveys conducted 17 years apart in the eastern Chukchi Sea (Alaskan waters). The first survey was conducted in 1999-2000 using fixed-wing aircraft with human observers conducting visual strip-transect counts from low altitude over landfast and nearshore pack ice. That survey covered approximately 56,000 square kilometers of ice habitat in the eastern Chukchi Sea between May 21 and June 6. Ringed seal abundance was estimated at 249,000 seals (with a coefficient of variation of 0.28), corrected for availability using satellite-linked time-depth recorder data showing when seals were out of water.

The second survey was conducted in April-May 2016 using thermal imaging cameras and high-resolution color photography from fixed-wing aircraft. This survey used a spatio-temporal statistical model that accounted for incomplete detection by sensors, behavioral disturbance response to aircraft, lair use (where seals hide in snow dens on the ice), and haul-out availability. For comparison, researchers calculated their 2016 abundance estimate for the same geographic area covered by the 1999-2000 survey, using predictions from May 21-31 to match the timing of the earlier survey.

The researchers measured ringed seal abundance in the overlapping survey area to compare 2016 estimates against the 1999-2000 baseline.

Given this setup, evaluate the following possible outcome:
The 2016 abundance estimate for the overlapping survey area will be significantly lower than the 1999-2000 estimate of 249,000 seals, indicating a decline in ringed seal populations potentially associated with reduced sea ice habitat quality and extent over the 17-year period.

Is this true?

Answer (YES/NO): NO